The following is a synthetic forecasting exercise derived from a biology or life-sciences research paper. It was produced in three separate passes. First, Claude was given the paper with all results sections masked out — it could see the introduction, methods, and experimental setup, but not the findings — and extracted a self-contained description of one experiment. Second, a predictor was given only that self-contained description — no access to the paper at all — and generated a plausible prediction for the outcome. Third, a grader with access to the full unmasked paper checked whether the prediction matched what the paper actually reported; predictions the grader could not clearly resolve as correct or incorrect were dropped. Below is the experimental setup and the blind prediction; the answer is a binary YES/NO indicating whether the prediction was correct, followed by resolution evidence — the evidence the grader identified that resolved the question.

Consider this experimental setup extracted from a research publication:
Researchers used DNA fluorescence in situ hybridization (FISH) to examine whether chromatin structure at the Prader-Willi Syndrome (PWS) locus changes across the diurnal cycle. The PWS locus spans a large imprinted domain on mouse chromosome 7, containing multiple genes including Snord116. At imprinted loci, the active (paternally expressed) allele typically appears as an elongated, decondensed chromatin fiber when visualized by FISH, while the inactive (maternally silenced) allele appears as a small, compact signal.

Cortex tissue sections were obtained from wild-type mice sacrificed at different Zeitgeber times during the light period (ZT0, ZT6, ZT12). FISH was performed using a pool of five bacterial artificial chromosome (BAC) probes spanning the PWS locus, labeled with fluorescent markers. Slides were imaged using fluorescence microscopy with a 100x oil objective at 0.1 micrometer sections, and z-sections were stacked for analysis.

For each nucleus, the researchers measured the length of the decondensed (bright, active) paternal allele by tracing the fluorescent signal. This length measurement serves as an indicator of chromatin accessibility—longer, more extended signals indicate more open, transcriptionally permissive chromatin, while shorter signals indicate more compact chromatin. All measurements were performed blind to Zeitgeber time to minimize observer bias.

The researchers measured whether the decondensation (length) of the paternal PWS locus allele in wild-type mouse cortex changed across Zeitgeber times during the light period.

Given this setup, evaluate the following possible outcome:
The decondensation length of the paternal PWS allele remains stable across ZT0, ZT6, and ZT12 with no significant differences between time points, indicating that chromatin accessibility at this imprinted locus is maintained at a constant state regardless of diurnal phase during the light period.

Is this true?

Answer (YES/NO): NO